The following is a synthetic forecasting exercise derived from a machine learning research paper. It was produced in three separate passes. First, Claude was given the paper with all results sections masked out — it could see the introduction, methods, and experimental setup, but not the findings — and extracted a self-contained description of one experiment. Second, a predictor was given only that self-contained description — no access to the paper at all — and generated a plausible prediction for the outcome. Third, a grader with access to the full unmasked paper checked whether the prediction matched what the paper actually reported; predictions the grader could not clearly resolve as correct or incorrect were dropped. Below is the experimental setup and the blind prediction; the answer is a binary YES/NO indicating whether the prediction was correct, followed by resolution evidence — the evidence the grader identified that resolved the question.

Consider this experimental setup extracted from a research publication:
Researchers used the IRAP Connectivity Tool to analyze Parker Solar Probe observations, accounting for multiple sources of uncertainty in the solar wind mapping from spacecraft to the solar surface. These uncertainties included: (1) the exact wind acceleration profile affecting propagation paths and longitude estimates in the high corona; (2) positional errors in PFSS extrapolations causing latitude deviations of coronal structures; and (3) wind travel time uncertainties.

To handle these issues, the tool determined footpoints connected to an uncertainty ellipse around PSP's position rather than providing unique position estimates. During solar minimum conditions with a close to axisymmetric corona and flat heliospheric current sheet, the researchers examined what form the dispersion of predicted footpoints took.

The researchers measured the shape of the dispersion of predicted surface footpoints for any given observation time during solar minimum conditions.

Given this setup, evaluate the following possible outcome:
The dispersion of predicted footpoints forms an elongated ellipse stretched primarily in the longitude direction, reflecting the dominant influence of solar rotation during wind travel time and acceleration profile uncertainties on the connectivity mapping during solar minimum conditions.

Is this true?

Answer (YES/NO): YES